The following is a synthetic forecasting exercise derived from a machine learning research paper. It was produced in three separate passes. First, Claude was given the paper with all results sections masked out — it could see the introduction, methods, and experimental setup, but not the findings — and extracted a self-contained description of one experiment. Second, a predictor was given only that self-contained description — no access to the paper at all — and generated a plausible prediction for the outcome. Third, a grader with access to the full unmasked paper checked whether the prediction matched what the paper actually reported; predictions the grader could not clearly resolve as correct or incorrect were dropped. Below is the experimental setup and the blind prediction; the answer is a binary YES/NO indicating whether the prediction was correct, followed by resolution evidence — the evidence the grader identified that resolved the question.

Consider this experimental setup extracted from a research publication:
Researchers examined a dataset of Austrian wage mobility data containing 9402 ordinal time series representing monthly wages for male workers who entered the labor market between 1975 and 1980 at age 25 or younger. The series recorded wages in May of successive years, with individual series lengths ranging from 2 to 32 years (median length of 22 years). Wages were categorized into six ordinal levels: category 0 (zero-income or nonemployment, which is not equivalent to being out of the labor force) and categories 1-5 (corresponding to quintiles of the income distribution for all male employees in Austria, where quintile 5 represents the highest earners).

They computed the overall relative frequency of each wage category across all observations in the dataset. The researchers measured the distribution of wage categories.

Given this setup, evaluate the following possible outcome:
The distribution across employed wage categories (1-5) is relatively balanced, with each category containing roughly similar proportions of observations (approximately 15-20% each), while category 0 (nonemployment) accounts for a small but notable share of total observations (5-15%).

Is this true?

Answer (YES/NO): NO